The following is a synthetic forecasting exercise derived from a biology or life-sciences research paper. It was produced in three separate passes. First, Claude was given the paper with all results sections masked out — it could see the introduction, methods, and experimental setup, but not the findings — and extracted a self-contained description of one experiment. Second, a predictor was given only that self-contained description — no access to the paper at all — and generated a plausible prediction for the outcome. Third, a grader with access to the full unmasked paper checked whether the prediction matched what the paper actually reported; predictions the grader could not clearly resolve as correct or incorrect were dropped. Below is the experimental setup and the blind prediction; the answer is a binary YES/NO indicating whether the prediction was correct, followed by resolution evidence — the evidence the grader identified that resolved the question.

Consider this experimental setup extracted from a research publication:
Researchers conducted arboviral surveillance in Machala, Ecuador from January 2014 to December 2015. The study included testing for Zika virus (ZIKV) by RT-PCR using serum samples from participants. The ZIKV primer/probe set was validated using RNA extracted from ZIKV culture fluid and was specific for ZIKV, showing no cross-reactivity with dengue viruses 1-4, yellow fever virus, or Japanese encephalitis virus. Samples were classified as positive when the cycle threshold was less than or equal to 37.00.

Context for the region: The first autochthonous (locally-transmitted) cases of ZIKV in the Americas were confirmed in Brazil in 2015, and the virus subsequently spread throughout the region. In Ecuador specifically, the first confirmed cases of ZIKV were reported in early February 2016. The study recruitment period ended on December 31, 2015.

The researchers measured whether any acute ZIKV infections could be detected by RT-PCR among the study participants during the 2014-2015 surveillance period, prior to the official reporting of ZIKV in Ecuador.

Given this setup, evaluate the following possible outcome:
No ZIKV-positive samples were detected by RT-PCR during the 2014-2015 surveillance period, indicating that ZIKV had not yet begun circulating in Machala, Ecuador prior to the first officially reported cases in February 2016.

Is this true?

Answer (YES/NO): YES